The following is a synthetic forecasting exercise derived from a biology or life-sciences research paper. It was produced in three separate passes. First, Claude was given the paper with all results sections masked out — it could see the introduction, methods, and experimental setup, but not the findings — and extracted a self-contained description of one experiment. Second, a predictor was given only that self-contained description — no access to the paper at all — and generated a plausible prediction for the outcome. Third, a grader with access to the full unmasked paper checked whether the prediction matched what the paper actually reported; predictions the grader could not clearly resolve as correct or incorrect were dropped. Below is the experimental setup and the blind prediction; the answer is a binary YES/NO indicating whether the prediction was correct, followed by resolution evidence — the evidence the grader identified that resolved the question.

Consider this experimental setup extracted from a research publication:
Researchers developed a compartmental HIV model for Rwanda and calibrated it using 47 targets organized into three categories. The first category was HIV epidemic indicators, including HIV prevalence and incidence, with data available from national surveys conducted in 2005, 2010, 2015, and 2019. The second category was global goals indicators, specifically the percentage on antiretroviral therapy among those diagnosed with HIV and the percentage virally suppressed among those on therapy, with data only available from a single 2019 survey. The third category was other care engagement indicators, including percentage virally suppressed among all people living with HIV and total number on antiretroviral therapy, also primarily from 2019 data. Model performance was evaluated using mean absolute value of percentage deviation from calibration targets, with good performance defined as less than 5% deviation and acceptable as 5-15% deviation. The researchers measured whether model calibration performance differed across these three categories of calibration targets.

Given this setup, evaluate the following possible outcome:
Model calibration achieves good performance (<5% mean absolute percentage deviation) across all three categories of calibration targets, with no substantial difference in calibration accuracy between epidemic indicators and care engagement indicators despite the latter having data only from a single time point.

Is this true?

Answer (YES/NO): NO